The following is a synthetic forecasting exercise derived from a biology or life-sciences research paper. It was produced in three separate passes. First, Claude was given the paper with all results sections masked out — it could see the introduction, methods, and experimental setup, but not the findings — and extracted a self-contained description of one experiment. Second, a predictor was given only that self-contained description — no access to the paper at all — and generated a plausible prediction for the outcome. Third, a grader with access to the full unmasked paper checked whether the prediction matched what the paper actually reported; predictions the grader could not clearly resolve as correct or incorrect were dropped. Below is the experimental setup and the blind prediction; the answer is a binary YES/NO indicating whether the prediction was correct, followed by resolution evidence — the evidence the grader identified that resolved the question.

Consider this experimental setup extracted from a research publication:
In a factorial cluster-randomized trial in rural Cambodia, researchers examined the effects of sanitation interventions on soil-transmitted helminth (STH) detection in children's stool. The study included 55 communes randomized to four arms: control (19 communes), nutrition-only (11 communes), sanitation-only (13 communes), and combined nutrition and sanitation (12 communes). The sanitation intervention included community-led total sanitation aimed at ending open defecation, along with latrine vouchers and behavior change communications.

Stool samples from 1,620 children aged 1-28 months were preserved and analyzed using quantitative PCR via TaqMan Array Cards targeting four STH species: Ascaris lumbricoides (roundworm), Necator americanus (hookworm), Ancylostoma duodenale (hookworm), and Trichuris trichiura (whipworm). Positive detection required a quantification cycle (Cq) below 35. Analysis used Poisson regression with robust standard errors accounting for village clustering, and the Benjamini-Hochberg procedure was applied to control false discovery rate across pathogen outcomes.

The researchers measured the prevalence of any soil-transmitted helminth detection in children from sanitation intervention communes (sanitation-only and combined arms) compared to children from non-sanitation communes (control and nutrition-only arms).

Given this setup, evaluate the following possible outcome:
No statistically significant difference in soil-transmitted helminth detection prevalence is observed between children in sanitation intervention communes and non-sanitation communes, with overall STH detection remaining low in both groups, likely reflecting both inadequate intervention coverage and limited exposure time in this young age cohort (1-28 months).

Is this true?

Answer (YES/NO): YES